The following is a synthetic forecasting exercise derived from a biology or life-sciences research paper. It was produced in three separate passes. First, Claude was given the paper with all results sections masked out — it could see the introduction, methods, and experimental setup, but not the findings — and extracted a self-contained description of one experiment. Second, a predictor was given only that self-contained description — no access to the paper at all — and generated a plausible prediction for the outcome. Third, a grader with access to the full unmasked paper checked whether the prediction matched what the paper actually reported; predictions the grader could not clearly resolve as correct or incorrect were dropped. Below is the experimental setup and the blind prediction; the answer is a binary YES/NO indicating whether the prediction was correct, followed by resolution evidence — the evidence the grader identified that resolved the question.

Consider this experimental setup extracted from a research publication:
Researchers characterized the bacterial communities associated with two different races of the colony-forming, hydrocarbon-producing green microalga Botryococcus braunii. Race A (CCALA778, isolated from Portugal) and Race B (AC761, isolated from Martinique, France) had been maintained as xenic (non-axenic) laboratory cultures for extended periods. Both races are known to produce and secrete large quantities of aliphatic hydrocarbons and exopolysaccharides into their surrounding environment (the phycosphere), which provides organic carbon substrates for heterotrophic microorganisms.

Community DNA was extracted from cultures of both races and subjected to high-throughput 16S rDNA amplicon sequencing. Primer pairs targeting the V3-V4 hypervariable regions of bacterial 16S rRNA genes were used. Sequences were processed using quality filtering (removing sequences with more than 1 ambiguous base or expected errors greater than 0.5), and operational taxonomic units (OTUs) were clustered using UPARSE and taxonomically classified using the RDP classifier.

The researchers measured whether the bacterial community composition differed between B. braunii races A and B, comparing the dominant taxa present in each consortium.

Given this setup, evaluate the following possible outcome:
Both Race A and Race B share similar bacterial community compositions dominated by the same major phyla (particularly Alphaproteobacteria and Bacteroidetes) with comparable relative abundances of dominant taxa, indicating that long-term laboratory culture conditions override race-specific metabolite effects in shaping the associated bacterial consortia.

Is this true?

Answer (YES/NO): NO